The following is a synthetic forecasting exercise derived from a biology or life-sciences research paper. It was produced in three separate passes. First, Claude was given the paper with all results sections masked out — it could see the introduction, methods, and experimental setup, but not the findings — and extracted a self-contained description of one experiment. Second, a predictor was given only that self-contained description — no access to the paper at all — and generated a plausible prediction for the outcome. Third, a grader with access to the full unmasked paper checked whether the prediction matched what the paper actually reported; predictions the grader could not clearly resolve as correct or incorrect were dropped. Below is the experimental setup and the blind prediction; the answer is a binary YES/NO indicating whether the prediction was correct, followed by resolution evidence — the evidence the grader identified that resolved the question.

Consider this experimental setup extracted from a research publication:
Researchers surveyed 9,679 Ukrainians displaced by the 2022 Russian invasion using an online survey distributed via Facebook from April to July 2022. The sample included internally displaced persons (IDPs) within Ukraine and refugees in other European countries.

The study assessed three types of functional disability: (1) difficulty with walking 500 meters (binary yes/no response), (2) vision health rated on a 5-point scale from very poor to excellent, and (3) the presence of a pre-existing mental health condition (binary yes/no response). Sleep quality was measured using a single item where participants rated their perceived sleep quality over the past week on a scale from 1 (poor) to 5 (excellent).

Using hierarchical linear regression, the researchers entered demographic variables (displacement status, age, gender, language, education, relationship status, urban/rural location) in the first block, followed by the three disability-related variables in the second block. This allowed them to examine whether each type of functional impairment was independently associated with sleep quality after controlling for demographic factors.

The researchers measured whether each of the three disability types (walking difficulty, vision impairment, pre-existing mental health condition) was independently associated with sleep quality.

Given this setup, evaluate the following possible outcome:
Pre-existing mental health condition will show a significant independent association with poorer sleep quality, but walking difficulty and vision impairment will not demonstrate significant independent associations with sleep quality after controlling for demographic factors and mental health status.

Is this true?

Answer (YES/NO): NO